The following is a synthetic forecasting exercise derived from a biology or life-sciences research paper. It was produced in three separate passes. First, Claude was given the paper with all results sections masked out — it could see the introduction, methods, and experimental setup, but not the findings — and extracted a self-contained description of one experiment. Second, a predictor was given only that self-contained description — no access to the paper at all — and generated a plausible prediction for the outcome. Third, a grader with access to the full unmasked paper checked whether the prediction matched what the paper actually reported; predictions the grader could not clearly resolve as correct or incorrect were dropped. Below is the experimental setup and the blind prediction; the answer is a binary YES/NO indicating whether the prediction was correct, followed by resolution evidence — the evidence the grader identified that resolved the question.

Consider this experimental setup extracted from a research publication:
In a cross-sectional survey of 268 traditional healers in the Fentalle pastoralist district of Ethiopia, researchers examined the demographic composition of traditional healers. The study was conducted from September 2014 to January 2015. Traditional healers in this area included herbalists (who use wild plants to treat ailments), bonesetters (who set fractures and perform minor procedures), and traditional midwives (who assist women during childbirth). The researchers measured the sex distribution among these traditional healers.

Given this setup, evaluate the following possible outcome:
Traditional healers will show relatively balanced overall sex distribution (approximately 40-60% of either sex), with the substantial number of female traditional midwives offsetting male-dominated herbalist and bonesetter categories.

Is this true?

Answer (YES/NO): NO